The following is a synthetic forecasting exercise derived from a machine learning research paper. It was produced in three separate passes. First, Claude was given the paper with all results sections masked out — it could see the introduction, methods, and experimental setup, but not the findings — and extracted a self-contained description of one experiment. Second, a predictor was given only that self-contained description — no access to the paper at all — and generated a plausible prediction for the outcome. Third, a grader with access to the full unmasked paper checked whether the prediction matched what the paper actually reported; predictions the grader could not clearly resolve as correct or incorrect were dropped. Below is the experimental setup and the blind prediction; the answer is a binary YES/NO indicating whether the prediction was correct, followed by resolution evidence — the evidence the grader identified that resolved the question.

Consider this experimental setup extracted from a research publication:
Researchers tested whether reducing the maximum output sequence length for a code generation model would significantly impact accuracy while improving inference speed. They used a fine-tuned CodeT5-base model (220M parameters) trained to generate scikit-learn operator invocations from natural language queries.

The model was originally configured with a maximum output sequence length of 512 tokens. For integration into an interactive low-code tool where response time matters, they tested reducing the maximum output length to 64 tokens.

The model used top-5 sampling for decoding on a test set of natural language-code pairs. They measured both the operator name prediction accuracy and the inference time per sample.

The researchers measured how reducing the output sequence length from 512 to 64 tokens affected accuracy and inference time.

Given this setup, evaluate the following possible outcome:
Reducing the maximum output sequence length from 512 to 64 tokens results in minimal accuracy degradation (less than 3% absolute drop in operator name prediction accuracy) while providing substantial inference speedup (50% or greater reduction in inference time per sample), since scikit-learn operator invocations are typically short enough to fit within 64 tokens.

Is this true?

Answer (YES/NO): NO